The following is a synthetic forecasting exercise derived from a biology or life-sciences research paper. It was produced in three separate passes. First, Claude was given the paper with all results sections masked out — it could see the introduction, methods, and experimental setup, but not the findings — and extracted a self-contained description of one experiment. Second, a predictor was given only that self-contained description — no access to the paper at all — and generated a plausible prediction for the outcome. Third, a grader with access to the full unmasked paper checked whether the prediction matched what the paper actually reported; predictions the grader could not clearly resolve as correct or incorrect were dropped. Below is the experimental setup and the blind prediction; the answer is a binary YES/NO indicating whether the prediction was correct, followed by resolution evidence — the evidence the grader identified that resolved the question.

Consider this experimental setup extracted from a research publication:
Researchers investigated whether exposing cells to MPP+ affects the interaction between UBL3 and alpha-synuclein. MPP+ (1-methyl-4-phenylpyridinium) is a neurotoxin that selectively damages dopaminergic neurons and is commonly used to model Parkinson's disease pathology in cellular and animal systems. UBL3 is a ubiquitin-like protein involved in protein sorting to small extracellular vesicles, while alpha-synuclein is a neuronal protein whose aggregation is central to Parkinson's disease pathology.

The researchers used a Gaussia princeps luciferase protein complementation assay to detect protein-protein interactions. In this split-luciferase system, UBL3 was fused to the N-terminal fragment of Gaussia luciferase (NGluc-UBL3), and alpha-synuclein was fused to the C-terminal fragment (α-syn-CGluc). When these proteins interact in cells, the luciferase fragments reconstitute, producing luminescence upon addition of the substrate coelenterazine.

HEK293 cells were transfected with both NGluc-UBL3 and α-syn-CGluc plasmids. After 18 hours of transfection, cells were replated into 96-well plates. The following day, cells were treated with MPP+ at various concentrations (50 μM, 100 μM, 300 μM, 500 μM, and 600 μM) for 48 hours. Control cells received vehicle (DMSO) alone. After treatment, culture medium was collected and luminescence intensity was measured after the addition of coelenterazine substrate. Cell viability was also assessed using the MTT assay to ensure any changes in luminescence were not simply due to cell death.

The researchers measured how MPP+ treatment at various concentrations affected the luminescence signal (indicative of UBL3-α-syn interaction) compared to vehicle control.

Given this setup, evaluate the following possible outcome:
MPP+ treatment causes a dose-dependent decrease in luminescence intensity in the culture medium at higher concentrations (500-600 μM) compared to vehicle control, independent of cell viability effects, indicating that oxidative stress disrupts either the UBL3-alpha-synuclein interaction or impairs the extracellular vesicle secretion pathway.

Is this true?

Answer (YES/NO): NO